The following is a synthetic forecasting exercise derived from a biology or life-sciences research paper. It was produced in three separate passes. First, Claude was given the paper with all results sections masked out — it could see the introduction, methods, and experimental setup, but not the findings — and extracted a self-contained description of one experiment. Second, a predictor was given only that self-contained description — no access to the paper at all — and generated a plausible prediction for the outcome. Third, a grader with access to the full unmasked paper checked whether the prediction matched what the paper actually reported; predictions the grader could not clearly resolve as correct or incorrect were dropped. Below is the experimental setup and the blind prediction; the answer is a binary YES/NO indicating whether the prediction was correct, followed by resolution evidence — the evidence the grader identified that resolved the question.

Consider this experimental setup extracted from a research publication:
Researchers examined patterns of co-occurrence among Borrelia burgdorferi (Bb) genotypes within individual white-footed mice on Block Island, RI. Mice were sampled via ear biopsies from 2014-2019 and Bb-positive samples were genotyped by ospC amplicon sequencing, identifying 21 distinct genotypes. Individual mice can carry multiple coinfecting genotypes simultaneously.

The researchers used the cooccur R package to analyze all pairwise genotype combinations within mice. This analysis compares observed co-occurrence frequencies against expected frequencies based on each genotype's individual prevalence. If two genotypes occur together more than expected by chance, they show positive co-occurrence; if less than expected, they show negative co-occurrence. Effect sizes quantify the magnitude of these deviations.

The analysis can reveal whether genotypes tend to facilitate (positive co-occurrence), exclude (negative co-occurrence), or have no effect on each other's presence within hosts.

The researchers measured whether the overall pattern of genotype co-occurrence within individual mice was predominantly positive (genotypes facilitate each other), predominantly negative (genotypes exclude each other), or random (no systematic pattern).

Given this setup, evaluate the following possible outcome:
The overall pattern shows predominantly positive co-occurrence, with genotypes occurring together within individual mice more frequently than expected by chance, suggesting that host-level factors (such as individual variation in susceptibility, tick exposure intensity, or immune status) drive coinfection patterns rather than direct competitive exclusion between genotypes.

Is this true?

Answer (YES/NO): NO